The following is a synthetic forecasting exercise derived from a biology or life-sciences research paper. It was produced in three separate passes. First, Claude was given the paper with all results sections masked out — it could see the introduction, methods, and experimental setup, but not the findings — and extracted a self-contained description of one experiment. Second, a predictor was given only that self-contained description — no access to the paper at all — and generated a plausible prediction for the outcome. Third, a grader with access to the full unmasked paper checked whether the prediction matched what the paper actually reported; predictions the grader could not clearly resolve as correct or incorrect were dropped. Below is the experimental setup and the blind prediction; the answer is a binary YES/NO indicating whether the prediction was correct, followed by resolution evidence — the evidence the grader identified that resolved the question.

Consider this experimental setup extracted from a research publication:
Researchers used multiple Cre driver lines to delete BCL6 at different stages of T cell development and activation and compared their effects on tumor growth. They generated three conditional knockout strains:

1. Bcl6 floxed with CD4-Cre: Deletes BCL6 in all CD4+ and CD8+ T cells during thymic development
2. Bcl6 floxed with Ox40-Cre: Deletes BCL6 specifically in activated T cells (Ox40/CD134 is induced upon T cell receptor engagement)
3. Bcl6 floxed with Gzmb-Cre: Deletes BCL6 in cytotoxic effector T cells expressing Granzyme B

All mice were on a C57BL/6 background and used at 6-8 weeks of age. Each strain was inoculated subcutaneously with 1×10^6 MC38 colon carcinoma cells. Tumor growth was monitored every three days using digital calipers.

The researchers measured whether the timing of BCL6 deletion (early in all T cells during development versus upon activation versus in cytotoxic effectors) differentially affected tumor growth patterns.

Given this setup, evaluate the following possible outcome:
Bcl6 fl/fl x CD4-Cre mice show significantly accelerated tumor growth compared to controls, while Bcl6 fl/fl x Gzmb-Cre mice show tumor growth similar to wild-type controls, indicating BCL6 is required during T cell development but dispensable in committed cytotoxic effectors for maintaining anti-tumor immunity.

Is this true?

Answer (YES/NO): NO